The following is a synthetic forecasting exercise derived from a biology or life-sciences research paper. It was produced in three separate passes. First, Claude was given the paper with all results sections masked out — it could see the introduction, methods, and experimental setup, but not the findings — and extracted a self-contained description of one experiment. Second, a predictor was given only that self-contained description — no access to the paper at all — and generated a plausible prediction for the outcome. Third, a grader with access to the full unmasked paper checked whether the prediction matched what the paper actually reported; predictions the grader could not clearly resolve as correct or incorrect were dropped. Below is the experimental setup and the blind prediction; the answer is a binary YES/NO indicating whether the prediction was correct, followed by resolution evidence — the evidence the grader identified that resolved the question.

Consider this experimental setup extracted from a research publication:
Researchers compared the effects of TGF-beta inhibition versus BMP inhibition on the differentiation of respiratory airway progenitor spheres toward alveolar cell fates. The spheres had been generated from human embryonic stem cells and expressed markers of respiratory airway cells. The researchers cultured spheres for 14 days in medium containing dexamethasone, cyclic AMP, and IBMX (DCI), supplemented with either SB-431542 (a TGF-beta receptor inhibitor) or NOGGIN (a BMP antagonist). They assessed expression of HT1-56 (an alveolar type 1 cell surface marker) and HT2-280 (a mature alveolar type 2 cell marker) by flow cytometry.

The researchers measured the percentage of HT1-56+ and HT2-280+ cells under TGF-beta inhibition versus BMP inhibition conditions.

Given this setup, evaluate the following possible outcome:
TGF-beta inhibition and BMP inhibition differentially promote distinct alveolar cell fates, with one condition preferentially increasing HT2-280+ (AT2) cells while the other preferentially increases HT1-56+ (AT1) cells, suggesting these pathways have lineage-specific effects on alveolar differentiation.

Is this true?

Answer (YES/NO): NO